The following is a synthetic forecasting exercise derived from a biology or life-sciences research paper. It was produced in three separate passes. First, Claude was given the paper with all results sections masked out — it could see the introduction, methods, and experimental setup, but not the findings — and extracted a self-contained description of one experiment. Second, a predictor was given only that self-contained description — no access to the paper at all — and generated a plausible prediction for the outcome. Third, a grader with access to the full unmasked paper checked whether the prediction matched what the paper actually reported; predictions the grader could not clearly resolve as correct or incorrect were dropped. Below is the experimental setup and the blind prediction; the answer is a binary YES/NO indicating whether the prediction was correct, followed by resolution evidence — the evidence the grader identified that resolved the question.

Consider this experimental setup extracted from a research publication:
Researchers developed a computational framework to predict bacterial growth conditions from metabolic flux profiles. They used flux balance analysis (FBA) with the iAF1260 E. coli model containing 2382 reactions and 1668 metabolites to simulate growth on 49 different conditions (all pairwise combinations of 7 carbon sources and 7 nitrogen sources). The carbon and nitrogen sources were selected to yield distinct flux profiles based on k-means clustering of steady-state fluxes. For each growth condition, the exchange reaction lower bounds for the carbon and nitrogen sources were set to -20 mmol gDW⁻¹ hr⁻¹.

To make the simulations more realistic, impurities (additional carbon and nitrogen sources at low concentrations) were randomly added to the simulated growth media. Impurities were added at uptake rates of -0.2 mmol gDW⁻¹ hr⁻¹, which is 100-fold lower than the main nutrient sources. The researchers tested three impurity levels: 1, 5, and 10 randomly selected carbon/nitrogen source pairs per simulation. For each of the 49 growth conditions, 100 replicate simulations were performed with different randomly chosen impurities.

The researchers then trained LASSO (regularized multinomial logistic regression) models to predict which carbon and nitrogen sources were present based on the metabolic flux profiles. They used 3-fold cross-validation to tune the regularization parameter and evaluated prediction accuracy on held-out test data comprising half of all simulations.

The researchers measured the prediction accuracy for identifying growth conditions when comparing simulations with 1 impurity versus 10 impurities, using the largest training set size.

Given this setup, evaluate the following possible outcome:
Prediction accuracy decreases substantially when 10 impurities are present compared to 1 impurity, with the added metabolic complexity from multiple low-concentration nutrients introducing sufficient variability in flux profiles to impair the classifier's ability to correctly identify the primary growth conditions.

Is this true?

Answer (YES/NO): YES